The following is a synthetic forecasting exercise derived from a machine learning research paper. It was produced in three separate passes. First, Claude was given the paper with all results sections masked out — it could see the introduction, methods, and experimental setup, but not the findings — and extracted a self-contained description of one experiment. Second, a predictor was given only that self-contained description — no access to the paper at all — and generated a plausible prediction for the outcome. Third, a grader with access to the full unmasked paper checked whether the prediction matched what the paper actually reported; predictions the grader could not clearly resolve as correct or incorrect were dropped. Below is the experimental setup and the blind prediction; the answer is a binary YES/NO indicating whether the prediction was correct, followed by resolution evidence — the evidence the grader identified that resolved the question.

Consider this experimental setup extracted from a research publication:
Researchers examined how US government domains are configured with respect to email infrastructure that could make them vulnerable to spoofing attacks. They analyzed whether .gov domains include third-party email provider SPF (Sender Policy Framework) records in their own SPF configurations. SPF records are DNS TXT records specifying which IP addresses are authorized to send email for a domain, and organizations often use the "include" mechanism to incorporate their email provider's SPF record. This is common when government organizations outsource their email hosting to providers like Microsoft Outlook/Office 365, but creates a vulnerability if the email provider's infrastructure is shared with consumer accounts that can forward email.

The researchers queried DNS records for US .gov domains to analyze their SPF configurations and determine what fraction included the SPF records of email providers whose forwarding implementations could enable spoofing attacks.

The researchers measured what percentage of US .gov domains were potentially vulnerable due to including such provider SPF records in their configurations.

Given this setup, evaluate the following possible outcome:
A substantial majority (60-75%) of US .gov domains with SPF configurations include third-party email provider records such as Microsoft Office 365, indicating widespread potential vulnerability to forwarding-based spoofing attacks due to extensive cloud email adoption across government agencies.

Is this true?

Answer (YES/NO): NO